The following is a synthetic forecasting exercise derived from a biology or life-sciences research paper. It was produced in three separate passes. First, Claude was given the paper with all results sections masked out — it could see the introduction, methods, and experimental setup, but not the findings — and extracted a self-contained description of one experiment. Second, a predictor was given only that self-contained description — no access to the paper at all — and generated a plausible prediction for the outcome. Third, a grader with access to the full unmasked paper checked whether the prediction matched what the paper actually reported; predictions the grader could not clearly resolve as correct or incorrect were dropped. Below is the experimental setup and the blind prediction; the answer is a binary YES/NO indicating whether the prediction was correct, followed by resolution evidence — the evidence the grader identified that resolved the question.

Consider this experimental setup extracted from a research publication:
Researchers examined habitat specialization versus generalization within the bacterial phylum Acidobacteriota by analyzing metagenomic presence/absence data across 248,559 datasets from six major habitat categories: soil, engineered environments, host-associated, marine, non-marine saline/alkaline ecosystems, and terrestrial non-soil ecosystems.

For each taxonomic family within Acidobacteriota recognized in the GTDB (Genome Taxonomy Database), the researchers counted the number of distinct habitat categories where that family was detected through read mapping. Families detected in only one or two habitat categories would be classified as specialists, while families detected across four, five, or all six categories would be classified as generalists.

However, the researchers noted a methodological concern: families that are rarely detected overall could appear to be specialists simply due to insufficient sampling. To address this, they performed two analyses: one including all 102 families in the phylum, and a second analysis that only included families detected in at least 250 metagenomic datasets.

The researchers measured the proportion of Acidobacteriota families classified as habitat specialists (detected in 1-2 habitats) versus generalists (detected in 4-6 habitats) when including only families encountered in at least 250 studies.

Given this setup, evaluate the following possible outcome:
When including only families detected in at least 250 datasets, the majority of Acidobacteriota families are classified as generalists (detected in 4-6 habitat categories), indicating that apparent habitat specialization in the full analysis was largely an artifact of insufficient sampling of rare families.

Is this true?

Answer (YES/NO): YES